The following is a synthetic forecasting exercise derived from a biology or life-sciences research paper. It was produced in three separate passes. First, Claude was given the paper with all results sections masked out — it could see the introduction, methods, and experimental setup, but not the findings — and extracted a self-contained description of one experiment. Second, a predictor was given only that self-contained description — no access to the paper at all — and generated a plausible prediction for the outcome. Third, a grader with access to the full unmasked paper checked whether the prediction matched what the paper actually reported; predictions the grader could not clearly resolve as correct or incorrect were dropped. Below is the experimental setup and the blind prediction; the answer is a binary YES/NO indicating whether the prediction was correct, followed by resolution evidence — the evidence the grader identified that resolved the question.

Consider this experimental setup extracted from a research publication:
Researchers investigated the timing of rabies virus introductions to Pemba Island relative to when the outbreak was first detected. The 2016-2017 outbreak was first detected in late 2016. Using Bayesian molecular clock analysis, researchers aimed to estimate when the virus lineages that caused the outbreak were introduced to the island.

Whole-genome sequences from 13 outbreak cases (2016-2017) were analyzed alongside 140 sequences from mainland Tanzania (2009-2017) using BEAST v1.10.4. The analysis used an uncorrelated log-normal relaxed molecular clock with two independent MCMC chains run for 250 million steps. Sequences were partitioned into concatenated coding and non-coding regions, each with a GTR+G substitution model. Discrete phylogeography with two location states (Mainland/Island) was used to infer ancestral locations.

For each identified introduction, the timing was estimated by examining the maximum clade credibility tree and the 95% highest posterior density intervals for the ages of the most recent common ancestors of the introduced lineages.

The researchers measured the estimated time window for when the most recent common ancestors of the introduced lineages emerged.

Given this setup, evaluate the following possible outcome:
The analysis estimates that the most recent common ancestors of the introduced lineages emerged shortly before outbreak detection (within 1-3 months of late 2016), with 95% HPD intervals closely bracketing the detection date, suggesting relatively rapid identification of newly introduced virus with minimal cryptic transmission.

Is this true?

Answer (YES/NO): NO